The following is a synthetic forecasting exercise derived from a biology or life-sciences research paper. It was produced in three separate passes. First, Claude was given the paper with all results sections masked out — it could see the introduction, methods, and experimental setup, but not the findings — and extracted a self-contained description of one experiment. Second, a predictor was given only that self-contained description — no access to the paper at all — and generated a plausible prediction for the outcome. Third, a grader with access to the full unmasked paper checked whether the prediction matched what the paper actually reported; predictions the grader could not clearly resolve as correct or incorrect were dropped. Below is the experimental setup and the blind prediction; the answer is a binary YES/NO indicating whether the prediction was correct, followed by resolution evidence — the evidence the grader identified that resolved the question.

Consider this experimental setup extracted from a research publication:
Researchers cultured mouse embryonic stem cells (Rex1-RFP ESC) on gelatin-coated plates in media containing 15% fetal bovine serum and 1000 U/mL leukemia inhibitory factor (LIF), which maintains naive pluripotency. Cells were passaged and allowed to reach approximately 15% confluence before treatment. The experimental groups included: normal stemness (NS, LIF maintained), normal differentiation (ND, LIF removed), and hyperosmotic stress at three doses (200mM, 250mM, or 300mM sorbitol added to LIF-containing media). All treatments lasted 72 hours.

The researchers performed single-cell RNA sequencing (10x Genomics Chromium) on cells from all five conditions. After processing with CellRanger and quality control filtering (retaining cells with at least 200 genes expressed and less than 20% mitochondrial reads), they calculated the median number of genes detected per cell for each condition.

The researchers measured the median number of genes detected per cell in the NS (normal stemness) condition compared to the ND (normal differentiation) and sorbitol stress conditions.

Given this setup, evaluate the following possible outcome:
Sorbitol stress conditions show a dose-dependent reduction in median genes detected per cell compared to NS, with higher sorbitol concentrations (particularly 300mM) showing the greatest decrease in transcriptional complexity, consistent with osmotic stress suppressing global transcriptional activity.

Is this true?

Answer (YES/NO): NO